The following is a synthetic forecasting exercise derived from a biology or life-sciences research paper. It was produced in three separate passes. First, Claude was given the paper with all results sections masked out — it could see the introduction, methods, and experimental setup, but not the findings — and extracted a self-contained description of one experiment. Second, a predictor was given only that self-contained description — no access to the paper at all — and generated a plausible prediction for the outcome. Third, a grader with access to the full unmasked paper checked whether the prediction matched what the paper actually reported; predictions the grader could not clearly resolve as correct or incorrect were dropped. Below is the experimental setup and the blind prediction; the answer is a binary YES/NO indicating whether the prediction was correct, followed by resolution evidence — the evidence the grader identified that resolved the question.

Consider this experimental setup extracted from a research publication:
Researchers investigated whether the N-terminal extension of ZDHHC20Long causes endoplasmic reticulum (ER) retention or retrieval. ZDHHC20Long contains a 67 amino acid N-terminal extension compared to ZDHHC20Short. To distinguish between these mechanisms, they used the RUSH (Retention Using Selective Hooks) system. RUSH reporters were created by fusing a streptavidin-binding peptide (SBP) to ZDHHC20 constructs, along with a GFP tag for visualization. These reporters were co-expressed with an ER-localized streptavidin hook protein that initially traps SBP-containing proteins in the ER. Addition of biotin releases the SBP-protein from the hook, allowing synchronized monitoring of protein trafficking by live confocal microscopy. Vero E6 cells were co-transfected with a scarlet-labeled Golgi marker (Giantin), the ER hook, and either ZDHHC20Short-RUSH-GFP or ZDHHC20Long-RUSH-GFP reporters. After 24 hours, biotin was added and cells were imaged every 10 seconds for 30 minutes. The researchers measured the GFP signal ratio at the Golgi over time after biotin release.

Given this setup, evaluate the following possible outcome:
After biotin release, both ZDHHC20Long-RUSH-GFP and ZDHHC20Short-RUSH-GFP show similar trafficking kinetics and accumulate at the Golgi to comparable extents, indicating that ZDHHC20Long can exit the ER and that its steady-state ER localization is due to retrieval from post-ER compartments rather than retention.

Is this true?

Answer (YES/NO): NO